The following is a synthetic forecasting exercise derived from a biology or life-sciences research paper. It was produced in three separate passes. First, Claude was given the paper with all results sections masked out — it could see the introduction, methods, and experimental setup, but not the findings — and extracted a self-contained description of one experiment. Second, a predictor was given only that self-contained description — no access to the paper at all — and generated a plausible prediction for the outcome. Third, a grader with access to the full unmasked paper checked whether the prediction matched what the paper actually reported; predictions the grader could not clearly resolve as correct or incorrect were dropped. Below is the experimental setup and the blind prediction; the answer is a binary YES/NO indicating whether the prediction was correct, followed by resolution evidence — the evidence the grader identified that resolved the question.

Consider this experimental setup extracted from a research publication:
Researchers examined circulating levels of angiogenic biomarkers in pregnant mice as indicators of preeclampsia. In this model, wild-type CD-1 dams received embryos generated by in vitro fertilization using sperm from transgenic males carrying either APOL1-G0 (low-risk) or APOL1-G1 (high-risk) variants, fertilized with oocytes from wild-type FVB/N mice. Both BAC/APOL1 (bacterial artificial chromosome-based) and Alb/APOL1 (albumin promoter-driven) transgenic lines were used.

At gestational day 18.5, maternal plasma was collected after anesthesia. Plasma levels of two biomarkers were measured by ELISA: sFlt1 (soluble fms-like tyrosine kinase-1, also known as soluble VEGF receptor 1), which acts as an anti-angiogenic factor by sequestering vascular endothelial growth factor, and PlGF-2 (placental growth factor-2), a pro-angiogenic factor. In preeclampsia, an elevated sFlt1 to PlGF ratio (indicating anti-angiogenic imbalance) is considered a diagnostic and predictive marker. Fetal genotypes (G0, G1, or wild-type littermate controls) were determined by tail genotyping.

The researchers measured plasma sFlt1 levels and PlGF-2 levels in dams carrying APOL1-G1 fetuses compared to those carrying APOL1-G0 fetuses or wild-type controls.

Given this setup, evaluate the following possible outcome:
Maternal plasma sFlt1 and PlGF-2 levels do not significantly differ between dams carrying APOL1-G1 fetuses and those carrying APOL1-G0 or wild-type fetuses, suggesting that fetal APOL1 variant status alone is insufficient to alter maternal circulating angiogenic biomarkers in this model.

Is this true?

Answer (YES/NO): NO